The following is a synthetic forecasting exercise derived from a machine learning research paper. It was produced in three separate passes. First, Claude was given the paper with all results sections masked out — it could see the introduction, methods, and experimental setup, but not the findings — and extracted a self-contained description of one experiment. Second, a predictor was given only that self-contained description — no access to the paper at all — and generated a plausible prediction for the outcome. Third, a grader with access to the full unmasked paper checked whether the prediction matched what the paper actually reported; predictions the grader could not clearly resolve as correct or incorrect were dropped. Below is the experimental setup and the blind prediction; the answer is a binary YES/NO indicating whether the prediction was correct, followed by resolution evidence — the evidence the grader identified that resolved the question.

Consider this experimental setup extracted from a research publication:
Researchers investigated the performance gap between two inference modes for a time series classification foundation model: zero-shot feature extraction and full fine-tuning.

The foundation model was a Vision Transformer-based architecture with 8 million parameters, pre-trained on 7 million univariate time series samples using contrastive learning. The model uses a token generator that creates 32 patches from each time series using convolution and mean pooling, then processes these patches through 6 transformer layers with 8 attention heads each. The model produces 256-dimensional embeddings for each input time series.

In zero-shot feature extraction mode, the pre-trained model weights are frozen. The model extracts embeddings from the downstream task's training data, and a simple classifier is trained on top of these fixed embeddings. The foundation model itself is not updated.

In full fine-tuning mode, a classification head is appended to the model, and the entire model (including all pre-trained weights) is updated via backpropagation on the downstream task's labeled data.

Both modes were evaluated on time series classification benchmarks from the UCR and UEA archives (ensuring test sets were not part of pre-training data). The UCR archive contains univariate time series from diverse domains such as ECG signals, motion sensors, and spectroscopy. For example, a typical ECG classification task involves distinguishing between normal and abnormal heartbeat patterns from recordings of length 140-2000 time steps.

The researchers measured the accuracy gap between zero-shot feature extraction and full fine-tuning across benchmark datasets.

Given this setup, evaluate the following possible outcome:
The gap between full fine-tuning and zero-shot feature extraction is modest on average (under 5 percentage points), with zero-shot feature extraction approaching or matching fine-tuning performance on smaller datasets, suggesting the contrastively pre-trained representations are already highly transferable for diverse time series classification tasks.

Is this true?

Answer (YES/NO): NO